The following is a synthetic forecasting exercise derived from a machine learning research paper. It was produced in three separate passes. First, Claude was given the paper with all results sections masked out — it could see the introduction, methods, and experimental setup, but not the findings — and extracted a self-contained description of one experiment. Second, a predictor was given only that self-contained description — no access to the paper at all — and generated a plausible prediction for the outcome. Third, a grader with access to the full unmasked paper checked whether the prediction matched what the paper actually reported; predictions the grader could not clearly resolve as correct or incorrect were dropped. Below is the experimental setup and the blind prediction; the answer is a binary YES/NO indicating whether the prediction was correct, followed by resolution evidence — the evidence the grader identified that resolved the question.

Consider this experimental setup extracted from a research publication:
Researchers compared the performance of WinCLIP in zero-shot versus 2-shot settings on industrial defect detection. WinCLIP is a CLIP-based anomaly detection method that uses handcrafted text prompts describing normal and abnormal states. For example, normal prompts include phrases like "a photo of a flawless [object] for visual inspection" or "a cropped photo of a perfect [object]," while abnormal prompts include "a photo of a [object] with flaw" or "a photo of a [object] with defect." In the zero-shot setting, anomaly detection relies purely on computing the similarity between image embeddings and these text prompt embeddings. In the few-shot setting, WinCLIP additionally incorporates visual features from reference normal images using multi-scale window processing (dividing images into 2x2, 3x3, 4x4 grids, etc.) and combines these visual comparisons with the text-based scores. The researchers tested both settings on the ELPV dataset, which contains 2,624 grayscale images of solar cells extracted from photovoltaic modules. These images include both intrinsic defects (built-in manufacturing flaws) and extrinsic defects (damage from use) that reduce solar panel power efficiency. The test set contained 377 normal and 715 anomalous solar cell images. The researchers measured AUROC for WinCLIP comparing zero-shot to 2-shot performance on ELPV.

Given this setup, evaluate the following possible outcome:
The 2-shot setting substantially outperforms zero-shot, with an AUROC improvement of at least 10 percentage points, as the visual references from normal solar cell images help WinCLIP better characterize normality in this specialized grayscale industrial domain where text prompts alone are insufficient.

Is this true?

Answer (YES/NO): NO